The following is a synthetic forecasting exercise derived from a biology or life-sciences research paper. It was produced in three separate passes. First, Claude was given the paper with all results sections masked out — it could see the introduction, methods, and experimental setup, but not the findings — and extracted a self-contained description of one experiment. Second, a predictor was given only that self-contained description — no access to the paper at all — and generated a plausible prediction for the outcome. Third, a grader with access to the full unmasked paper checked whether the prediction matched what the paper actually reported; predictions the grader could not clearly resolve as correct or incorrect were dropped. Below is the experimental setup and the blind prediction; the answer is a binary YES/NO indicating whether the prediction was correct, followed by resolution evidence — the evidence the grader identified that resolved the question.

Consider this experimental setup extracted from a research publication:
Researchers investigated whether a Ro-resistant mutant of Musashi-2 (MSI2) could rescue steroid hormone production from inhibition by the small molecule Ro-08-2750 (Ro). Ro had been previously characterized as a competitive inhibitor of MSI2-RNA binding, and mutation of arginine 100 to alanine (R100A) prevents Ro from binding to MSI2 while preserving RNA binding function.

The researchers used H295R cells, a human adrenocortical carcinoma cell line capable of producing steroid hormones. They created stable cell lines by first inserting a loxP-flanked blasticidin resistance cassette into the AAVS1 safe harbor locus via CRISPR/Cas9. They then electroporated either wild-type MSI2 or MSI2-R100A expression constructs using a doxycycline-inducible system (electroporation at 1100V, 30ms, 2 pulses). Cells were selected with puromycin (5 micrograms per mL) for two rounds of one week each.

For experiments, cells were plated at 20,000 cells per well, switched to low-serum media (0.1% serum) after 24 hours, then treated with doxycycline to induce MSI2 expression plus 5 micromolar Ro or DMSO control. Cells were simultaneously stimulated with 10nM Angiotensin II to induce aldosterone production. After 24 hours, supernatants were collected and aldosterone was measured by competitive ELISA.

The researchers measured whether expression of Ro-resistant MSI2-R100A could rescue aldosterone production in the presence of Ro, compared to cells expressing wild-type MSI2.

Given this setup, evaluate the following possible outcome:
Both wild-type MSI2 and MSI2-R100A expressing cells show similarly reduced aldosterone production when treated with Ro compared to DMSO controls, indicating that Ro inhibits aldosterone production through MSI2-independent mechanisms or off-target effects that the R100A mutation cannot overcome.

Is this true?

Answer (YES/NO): YES